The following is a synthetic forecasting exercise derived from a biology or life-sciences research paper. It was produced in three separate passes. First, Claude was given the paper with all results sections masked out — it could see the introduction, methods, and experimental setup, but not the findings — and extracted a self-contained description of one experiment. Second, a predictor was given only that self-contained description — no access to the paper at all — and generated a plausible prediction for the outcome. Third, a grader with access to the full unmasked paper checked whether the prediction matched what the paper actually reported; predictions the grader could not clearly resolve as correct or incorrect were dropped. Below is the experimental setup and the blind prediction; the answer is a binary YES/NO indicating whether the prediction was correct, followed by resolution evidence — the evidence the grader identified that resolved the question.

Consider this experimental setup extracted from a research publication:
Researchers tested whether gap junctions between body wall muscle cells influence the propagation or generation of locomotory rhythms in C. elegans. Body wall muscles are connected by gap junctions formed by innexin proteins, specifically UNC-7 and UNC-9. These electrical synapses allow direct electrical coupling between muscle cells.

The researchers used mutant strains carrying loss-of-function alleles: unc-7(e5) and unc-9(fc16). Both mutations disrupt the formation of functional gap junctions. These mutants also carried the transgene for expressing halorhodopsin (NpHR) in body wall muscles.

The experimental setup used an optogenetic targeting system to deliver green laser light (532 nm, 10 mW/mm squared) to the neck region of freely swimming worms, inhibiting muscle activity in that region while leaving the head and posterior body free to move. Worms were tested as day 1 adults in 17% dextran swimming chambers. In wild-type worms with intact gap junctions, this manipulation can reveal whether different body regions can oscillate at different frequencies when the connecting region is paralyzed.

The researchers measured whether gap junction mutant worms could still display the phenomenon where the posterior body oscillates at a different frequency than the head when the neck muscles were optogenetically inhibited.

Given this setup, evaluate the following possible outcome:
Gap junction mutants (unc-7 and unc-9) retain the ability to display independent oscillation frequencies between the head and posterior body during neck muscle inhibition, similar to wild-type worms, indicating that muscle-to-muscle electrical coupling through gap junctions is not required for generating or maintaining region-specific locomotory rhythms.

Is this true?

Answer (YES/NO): YES